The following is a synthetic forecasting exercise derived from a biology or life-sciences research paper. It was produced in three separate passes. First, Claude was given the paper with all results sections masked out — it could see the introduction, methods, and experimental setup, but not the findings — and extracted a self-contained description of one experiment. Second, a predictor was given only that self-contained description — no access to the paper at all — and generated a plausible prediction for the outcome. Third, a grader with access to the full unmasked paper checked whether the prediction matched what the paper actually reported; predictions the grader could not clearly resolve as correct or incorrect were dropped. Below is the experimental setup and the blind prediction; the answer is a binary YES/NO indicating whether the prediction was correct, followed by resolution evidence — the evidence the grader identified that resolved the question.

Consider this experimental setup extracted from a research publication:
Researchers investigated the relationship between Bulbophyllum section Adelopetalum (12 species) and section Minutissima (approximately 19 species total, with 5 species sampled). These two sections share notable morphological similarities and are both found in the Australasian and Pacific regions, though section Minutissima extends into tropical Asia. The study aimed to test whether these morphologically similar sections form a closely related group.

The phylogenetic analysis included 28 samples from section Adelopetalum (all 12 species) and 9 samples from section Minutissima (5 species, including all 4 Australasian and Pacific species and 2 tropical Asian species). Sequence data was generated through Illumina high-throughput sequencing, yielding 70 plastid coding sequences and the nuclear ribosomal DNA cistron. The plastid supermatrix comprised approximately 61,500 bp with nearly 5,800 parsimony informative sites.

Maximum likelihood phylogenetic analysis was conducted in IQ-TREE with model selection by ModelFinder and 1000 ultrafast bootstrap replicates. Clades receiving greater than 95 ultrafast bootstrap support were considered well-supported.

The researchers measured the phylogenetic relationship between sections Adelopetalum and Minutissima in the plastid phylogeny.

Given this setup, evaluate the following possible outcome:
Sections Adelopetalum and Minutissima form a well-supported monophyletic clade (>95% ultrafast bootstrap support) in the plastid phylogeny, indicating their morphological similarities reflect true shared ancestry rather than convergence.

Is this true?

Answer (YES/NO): NO